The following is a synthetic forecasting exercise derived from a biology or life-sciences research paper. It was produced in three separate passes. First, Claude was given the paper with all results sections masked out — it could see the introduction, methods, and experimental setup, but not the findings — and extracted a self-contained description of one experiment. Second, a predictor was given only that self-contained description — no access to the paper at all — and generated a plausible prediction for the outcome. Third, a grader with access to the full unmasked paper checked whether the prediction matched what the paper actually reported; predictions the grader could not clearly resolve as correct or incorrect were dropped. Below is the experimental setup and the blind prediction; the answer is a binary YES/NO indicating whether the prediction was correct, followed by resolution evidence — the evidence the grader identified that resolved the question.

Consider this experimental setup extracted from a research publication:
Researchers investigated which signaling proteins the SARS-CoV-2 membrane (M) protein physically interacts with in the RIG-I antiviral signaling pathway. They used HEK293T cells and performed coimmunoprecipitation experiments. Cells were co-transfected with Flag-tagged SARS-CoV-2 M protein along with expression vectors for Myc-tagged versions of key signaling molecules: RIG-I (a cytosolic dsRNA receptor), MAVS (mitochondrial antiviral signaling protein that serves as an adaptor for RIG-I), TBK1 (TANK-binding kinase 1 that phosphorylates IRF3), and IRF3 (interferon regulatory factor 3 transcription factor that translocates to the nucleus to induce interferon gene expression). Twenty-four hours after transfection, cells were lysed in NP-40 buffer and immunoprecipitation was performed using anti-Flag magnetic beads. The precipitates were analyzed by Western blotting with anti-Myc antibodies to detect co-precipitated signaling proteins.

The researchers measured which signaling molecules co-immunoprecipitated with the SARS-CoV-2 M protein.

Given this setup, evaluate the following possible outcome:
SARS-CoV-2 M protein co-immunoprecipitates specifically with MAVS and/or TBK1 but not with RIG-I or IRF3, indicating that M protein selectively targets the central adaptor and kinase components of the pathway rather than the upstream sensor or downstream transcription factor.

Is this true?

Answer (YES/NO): NO